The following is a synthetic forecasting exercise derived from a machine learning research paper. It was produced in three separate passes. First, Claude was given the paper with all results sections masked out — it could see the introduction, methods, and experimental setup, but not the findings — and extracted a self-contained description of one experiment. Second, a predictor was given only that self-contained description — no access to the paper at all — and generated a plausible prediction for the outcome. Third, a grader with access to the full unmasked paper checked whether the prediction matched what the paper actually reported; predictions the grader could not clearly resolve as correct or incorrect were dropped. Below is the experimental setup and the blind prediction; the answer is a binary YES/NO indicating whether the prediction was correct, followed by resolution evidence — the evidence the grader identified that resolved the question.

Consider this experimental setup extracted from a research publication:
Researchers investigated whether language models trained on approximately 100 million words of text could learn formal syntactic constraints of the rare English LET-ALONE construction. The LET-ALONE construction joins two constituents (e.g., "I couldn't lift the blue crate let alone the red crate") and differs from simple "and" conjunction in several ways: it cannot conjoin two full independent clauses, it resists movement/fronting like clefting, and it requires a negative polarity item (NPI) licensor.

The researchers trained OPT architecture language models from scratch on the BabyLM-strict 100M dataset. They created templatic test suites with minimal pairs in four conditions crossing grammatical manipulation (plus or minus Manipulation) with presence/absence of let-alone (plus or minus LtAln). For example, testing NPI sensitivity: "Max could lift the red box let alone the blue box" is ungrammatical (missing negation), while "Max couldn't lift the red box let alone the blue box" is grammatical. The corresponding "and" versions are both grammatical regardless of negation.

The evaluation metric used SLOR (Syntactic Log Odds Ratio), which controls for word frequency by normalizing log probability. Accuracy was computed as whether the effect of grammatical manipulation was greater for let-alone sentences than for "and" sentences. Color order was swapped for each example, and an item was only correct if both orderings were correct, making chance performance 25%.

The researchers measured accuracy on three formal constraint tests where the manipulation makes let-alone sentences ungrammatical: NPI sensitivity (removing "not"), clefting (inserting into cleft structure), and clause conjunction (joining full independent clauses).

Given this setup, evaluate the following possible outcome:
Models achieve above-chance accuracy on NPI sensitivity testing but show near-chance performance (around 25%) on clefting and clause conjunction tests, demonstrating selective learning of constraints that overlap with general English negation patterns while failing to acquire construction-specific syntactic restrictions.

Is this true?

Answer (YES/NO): NO